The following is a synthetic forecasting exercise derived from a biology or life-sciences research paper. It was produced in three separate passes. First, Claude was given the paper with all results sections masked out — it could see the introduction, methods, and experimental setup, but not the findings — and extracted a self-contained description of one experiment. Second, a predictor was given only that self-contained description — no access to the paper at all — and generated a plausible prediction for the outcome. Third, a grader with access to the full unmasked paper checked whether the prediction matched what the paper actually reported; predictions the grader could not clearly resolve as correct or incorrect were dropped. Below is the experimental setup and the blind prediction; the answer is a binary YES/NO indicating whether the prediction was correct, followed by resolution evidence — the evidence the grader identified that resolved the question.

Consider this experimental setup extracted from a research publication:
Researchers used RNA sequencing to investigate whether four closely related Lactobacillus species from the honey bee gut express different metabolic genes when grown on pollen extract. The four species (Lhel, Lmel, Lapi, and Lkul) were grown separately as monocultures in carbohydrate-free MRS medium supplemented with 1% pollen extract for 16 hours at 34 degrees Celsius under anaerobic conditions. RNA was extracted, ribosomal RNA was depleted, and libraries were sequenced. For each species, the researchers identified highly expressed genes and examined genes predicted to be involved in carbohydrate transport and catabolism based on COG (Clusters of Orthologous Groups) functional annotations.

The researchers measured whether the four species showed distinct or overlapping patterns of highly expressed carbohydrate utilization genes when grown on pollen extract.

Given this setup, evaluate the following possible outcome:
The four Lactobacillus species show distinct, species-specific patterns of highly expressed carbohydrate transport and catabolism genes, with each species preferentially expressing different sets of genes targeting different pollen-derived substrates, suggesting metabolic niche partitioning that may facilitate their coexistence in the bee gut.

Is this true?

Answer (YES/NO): YES